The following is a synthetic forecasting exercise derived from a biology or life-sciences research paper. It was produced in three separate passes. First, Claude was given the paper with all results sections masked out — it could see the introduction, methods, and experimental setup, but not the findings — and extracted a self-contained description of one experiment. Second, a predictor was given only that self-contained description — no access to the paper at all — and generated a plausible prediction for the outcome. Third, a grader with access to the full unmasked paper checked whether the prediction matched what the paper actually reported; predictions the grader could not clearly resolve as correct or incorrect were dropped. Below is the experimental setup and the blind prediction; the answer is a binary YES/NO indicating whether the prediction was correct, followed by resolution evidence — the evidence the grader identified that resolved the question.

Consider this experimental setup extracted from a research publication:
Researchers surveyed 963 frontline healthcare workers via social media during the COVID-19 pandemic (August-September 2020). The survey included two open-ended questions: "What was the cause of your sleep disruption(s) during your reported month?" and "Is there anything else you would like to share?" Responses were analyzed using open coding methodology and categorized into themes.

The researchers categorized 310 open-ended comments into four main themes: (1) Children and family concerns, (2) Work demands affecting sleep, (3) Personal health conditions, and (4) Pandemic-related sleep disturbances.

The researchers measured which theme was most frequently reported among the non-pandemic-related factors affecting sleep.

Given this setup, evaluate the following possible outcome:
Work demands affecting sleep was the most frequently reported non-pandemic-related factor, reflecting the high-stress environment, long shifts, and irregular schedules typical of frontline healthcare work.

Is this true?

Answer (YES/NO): NO